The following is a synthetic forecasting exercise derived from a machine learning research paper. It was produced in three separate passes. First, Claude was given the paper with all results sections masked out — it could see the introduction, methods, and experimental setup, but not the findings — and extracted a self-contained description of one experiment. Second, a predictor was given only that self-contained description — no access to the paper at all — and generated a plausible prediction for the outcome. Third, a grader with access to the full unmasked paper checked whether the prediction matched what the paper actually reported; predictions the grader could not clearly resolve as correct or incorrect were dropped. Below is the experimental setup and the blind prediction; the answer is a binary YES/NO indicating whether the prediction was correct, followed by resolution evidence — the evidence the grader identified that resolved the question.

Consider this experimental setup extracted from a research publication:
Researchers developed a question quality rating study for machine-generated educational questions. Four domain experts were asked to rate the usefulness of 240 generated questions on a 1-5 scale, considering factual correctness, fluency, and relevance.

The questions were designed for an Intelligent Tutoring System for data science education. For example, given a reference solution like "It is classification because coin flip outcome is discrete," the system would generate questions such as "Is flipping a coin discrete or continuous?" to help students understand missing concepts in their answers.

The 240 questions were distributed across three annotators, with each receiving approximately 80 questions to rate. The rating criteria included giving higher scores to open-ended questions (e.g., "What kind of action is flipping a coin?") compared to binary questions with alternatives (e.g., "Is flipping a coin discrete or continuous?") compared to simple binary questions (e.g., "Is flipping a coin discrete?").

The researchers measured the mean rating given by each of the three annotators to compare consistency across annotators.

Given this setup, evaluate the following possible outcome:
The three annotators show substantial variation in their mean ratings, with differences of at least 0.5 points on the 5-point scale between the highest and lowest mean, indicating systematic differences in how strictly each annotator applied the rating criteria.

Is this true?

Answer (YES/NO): NO